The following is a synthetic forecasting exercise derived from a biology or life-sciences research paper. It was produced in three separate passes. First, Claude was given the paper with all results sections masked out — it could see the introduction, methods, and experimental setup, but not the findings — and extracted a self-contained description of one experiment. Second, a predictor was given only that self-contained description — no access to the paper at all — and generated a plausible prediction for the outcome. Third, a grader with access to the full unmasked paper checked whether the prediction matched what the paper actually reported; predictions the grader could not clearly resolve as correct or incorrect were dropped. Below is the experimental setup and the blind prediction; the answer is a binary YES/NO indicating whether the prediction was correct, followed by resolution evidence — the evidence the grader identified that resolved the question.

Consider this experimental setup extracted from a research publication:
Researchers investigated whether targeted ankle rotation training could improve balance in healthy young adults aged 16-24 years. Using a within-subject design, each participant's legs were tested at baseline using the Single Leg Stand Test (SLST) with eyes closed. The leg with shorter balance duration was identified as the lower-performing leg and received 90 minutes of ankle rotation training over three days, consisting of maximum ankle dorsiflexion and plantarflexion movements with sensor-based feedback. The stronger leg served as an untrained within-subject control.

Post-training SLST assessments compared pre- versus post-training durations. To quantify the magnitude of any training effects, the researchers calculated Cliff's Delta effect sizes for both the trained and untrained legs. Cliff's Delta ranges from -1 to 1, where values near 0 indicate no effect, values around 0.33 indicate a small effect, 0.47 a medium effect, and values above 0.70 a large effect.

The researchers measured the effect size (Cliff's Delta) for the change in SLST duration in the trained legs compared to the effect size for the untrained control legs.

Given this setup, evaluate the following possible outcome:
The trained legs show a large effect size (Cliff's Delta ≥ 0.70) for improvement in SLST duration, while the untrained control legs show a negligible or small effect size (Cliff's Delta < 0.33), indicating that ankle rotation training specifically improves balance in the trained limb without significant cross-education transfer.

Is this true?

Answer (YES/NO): NO